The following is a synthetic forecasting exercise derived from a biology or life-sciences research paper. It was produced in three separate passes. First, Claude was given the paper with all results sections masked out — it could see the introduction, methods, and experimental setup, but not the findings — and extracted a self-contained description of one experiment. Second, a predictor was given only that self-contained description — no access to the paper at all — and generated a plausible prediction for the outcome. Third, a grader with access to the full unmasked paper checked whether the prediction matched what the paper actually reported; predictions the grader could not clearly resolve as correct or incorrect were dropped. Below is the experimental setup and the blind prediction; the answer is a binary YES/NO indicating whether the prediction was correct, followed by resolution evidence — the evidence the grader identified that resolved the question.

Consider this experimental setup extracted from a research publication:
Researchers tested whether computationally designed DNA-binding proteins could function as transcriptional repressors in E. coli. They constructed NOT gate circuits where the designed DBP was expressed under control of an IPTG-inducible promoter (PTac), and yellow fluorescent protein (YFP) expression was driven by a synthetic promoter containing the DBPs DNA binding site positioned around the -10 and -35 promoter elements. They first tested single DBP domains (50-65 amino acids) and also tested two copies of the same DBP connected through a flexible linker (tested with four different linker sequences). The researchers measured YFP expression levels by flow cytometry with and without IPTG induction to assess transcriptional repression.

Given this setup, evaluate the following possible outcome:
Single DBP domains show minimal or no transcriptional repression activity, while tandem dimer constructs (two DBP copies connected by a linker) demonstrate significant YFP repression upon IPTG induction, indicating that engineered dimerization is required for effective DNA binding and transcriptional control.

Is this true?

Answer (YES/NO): NO